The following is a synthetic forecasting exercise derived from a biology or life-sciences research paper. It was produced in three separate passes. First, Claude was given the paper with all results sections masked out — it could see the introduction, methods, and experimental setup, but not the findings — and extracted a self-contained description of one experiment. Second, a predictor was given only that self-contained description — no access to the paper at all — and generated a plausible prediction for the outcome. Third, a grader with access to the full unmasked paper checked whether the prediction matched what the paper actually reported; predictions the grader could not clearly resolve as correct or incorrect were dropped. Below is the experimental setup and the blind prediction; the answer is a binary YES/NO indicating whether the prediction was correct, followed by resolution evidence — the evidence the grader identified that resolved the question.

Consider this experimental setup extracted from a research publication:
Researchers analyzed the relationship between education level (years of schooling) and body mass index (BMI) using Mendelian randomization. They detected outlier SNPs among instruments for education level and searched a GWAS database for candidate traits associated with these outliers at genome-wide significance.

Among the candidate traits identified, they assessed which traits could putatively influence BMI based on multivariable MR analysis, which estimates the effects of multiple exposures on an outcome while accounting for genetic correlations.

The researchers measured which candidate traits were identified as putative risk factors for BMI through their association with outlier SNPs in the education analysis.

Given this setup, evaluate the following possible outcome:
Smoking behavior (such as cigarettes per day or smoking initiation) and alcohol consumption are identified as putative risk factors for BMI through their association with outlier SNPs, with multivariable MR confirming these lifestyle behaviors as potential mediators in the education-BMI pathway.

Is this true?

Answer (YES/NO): NO